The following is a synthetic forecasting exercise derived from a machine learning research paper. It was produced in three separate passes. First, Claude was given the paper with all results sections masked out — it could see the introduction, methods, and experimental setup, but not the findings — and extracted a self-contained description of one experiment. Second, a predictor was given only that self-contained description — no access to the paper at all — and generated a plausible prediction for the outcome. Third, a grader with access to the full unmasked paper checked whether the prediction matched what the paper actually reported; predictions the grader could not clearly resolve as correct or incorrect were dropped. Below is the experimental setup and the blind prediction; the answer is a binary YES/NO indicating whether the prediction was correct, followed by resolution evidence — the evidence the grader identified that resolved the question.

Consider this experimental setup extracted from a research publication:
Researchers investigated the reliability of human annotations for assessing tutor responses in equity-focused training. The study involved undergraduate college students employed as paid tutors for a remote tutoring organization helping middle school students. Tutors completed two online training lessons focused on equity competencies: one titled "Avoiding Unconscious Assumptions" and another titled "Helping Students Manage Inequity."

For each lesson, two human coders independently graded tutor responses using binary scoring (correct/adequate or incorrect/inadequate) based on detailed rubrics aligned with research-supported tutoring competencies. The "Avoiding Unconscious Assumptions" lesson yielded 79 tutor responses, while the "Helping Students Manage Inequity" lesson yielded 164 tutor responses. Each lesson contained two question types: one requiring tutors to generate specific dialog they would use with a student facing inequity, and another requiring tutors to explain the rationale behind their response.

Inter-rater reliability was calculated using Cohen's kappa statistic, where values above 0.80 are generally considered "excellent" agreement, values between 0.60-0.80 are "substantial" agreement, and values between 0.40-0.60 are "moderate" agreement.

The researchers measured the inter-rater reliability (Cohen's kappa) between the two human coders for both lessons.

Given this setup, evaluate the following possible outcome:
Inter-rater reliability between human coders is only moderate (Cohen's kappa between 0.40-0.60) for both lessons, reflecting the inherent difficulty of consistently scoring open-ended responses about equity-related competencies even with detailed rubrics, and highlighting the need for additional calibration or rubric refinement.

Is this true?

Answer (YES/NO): NO